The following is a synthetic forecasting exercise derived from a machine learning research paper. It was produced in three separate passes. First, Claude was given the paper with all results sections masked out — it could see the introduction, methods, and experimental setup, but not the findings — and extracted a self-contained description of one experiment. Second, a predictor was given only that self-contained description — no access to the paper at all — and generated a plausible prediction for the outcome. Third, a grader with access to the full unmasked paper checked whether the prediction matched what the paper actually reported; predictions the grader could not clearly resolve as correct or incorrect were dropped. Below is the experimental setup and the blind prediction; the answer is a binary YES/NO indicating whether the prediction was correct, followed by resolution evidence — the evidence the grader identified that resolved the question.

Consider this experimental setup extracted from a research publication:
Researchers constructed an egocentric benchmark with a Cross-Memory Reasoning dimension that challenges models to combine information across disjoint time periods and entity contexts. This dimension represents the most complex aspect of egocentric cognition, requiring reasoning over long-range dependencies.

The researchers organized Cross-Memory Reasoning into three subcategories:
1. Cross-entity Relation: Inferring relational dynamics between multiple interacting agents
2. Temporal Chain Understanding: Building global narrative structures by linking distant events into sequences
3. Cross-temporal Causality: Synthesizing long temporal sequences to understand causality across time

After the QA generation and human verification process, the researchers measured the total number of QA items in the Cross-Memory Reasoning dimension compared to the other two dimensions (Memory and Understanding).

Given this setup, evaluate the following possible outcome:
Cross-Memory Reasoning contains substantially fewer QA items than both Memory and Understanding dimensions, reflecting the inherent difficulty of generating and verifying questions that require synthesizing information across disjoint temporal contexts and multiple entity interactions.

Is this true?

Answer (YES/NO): YES